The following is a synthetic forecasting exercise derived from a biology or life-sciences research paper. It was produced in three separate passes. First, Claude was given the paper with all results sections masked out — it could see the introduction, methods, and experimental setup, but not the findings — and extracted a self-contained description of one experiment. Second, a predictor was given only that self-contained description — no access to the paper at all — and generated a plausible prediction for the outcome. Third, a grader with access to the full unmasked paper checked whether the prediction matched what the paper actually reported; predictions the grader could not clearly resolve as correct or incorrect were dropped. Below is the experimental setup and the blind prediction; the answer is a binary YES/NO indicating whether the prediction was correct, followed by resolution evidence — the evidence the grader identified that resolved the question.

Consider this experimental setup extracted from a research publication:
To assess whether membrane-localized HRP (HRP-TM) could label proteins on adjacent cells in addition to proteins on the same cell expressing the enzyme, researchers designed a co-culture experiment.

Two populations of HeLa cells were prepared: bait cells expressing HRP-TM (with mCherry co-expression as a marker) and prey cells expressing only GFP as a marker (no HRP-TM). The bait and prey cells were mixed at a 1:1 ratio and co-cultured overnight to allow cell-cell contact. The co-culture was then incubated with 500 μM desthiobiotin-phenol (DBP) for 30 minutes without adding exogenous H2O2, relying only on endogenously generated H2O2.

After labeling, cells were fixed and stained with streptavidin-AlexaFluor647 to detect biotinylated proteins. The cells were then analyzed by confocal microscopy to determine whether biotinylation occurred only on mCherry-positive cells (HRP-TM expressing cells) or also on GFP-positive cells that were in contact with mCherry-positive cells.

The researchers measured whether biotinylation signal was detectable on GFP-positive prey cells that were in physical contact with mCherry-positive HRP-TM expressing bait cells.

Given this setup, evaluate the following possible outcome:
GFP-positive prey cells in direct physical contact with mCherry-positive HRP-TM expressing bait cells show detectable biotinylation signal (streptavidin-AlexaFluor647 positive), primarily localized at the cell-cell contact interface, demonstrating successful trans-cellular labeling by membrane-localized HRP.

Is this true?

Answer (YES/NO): YES